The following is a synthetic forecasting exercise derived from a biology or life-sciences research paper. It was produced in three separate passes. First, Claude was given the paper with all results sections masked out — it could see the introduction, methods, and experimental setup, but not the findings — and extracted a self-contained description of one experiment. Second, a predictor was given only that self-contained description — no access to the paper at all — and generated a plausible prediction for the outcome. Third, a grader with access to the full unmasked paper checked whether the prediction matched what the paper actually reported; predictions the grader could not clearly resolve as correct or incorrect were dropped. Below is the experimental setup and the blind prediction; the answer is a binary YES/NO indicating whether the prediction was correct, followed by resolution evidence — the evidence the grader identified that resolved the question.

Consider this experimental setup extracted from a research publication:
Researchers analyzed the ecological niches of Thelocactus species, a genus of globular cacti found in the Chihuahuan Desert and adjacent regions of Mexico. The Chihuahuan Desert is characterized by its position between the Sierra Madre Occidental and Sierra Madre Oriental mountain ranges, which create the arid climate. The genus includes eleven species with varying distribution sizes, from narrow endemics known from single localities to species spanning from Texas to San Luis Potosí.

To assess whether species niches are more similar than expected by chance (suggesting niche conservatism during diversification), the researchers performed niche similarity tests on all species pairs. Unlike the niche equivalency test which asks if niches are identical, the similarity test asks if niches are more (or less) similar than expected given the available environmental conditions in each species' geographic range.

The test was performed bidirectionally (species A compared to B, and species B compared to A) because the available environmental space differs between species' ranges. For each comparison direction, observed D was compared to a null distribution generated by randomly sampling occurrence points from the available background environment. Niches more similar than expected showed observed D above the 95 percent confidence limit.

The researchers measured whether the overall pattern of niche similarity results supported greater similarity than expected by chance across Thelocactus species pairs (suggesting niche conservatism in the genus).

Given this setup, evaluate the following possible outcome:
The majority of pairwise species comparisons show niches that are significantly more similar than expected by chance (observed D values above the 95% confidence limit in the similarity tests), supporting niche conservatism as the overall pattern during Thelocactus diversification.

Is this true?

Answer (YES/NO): YES